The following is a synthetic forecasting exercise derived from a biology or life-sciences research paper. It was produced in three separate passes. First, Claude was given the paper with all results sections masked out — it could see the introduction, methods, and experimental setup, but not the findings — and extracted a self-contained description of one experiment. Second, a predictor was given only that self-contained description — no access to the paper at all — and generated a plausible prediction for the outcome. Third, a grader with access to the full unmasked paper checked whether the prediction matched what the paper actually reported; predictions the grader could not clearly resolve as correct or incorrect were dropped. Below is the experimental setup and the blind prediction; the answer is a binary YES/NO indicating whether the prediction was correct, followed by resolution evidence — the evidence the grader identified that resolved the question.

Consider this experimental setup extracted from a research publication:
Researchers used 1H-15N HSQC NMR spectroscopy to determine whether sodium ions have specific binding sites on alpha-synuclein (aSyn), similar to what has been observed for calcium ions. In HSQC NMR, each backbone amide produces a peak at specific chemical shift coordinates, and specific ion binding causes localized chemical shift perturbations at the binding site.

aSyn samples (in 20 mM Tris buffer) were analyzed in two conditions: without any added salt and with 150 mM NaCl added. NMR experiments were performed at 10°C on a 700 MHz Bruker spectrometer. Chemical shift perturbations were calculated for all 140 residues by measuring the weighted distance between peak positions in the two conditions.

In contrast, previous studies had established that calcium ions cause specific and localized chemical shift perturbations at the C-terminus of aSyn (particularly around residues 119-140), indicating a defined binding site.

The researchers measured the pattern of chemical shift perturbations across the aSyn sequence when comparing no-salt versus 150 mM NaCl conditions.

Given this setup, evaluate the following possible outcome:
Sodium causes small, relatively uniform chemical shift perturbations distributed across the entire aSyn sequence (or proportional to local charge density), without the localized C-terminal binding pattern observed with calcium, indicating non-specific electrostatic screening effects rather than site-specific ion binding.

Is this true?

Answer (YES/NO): YES